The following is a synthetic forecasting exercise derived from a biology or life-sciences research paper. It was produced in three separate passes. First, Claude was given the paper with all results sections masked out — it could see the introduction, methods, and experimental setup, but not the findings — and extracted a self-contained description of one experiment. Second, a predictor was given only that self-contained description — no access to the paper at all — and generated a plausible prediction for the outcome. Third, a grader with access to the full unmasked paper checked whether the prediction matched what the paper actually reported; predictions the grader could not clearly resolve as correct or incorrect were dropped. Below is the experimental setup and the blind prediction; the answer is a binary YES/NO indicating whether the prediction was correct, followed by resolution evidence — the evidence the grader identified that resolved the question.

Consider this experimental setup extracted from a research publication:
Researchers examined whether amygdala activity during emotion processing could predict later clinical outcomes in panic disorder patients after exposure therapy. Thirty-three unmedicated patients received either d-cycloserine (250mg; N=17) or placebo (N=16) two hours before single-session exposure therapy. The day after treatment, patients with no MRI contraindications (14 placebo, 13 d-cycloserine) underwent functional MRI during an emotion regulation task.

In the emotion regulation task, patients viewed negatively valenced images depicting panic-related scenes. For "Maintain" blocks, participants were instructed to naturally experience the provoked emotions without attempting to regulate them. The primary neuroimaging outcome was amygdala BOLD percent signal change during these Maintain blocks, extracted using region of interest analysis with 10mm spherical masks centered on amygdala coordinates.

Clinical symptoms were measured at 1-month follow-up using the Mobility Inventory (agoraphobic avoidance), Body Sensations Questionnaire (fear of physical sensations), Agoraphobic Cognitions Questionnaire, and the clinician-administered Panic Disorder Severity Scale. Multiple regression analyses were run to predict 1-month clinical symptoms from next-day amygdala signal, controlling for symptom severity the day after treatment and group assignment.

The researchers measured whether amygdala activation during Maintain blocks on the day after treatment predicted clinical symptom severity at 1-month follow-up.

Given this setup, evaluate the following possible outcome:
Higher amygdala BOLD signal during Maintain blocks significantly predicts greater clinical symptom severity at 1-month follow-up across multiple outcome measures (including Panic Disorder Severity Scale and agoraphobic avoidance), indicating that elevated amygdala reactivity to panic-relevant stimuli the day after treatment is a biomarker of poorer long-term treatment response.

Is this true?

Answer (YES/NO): NO